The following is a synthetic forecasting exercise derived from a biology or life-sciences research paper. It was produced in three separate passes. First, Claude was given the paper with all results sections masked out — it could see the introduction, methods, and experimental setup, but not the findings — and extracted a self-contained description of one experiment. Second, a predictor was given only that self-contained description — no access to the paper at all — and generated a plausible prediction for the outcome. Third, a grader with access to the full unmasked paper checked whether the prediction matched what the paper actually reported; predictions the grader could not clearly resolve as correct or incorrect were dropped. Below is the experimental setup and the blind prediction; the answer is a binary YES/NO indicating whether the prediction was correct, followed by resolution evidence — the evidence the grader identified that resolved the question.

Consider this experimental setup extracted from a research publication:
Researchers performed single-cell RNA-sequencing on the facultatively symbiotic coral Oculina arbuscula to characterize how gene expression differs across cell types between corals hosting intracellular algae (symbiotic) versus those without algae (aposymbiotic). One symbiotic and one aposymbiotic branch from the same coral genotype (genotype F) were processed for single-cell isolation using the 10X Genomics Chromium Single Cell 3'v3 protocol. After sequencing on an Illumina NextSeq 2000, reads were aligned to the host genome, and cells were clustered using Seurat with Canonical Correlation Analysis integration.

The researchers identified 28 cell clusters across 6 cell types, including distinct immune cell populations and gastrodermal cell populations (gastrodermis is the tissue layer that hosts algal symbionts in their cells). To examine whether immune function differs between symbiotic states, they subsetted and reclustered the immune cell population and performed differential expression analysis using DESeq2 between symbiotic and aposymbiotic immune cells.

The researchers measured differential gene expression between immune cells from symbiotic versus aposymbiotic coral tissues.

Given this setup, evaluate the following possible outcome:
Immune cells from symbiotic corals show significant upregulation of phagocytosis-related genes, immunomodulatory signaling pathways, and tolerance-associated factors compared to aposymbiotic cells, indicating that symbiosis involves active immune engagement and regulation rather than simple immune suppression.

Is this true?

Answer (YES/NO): NO